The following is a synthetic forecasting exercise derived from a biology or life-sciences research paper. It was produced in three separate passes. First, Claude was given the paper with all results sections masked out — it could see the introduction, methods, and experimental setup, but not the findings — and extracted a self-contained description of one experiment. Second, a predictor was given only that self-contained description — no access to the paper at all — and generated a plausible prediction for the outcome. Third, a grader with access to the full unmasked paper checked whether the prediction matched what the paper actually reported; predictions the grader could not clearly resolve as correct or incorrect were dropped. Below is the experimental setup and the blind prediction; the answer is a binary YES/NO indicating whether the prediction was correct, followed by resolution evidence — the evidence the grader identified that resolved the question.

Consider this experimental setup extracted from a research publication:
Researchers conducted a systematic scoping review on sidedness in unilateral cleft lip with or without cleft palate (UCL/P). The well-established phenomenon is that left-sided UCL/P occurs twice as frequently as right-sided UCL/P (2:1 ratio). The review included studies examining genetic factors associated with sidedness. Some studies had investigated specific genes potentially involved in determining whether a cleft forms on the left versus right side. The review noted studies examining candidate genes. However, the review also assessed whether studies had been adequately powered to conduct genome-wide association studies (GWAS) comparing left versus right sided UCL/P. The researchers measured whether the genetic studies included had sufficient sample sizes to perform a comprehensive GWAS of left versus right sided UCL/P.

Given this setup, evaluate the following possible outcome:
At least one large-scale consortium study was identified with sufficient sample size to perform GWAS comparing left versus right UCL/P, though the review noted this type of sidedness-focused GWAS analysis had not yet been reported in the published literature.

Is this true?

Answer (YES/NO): NO